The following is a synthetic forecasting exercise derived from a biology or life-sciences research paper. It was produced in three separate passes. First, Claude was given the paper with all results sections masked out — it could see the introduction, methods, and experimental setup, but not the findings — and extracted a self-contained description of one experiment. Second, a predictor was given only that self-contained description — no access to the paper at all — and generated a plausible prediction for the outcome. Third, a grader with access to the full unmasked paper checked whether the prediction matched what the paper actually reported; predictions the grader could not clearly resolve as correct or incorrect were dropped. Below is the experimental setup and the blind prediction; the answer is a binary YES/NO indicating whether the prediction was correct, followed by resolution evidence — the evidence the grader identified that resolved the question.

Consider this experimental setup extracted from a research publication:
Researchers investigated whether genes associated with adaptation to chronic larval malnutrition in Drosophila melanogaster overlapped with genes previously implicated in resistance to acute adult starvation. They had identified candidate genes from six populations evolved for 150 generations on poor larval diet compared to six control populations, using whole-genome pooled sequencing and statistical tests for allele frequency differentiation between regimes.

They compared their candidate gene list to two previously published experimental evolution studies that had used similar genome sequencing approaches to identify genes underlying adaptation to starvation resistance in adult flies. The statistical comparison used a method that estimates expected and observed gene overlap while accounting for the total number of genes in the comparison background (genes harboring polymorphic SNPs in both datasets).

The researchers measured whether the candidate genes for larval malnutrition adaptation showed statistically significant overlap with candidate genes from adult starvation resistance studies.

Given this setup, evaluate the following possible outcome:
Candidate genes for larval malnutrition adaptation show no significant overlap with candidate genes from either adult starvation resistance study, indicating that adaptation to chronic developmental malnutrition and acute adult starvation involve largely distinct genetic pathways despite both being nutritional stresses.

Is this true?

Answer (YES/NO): NO